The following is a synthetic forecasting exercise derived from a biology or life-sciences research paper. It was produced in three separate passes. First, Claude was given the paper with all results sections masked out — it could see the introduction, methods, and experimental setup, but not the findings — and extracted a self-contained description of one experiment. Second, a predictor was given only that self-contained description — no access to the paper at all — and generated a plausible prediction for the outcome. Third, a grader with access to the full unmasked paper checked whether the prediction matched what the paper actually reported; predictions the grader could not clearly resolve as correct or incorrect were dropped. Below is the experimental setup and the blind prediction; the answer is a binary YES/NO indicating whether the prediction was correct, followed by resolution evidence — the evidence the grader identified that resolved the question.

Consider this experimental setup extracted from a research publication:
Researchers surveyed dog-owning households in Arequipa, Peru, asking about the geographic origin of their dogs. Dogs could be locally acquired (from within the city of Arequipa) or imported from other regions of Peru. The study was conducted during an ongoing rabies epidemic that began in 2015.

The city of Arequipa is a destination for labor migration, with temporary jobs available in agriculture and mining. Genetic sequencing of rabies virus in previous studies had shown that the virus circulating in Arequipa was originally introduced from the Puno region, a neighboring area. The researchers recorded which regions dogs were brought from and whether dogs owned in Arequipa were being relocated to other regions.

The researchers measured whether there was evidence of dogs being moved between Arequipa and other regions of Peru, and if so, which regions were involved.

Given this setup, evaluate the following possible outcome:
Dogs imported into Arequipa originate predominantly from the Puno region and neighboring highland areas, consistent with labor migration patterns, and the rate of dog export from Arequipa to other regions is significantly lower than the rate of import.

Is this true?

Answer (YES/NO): NO